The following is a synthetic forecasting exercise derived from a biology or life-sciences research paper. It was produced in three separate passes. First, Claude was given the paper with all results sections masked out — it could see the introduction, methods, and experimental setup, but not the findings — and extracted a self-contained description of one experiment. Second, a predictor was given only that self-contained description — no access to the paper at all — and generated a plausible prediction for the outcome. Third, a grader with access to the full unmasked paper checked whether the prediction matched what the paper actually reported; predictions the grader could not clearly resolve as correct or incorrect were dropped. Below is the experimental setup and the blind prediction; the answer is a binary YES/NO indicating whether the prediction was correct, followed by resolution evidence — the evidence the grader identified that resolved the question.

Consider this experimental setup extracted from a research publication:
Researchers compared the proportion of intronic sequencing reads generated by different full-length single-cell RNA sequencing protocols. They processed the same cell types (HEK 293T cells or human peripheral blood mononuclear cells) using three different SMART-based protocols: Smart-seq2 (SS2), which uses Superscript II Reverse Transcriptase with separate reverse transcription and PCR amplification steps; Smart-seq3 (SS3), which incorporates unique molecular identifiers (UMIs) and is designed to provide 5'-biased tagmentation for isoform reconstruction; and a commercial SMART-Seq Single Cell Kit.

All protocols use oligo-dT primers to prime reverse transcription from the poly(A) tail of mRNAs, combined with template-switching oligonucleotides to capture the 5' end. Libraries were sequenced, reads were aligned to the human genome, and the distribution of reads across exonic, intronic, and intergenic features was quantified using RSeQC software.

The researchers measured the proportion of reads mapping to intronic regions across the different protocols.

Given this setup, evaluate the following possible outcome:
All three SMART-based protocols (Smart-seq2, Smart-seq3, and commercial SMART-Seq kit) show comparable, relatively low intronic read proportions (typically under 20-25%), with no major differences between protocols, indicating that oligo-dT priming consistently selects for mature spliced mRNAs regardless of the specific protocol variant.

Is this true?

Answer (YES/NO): NO